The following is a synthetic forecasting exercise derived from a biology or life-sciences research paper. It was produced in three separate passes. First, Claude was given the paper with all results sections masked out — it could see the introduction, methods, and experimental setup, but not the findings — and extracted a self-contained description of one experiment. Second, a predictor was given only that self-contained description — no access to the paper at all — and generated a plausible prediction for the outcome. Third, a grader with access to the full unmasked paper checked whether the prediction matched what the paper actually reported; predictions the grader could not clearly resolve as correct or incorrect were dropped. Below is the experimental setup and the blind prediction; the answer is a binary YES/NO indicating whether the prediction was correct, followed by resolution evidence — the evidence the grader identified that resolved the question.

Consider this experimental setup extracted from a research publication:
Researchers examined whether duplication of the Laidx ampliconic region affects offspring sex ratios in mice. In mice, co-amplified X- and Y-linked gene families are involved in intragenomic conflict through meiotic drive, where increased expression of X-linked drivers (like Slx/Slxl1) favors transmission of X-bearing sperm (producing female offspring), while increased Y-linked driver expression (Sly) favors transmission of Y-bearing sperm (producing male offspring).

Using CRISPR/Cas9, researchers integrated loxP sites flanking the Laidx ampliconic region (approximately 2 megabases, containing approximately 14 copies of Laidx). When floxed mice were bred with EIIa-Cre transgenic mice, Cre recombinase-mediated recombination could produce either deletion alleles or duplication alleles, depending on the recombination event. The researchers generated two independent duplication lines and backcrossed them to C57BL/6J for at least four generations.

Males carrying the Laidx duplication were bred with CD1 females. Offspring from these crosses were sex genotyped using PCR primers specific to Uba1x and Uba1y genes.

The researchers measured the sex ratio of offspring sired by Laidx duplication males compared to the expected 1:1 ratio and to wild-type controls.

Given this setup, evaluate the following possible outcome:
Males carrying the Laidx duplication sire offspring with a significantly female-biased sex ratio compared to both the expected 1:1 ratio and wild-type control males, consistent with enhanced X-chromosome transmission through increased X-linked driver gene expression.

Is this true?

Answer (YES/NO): NO